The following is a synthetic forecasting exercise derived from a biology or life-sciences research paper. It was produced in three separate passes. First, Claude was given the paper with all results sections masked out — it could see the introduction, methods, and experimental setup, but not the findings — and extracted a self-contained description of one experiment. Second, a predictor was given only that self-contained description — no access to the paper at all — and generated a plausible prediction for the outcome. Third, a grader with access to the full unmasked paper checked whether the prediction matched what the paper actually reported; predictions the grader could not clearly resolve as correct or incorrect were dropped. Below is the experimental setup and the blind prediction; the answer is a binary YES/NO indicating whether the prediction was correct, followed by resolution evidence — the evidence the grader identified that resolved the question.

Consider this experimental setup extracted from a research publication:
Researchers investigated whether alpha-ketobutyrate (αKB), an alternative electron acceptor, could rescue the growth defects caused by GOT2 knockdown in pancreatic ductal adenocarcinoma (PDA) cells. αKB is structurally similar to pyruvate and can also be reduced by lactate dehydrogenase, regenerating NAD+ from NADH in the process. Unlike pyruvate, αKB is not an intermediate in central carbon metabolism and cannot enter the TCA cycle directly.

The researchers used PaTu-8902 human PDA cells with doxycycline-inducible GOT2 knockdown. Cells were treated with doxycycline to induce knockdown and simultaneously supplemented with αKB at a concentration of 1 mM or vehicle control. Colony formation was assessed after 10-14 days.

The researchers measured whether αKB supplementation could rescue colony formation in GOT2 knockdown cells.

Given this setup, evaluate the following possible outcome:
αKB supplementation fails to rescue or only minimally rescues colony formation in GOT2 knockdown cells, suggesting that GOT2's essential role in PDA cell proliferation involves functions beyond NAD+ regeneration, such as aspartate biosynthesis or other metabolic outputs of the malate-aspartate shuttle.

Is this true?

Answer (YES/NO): NO